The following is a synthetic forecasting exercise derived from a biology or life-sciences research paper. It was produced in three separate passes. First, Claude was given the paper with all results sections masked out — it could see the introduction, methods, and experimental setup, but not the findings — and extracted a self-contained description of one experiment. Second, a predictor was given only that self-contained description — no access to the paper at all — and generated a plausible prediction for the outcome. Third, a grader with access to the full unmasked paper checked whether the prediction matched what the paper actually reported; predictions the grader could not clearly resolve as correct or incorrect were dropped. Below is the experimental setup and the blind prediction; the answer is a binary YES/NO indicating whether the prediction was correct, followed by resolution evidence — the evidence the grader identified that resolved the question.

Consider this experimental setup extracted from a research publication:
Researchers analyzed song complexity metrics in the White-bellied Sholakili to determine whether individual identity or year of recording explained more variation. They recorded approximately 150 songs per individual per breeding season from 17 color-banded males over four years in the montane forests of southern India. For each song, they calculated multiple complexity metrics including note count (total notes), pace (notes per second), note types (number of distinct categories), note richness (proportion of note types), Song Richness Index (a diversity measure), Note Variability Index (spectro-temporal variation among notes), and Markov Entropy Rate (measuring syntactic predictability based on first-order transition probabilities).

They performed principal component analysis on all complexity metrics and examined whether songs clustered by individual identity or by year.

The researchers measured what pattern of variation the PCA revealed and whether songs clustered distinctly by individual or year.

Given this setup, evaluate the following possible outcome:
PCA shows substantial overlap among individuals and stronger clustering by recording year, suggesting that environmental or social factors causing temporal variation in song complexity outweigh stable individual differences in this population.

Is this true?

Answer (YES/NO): NO